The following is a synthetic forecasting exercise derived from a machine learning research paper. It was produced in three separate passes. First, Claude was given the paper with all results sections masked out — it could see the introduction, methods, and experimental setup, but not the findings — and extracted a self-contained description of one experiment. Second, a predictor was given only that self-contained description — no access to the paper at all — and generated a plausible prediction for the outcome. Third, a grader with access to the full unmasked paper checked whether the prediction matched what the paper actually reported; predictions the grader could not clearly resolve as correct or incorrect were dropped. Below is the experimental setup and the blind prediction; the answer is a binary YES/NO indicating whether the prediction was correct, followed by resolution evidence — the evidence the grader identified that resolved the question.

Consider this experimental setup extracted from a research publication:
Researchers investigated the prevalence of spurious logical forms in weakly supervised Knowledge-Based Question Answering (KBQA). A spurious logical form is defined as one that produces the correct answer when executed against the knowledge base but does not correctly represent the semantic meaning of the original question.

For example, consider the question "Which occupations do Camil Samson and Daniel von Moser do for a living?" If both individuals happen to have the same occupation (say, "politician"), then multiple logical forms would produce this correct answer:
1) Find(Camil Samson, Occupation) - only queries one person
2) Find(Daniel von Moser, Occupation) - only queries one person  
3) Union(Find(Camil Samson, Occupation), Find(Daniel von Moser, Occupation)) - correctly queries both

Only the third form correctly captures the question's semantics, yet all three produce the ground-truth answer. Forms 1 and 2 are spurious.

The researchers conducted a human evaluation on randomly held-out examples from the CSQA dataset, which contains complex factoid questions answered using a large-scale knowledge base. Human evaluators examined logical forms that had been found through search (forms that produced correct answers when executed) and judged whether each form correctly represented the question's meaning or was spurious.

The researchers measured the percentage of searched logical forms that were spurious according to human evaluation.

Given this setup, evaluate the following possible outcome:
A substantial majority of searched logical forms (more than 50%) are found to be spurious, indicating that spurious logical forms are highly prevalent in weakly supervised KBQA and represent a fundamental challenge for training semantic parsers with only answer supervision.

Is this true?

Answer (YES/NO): YES